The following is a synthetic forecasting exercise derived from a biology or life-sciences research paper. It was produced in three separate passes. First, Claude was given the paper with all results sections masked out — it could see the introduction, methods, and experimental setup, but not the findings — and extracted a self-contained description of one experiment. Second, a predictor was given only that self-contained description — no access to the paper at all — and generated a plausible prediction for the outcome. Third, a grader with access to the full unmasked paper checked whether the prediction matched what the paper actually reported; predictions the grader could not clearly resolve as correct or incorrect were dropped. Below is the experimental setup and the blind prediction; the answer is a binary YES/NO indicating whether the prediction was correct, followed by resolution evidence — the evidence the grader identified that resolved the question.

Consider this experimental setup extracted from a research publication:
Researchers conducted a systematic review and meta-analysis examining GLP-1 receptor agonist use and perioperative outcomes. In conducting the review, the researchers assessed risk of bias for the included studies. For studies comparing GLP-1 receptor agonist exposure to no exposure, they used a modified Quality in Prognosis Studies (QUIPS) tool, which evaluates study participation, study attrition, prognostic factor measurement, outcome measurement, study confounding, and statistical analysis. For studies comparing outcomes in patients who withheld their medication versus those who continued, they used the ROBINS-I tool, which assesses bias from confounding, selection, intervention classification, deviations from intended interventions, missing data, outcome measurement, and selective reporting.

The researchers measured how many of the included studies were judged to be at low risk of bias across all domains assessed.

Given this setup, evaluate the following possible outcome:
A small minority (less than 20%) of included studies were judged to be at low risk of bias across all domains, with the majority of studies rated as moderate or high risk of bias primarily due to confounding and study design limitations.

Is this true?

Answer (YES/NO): NO